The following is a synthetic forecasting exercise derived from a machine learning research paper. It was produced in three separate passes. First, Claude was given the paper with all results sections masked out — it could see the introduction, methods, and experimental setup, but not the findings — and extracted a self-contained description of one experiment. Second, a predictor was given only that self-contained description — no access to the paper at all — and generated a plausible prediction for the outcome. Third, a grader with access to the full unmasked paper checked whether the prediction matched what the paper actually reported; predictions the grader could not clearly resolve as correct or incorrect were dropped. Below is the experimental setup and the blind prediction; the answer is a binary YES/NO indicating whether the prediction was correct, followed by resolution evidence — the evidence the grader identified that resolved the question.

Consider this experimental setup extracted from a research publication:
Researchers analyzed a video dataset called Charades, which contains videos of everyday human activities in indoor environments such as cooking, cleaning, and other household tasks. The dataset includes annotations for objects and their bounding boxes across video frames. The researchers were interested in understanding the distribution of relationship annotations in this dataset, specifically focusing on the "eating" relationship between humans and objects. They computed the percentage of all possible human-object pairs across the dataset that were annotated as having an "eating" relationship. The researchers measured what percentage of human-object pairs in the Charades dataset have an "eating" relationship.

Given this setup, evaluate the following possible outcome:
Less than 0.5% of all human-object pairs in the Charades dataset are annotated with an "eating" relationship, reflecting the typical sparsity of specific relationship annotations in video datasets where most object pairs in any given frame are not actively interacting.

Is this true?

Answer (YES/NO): NO